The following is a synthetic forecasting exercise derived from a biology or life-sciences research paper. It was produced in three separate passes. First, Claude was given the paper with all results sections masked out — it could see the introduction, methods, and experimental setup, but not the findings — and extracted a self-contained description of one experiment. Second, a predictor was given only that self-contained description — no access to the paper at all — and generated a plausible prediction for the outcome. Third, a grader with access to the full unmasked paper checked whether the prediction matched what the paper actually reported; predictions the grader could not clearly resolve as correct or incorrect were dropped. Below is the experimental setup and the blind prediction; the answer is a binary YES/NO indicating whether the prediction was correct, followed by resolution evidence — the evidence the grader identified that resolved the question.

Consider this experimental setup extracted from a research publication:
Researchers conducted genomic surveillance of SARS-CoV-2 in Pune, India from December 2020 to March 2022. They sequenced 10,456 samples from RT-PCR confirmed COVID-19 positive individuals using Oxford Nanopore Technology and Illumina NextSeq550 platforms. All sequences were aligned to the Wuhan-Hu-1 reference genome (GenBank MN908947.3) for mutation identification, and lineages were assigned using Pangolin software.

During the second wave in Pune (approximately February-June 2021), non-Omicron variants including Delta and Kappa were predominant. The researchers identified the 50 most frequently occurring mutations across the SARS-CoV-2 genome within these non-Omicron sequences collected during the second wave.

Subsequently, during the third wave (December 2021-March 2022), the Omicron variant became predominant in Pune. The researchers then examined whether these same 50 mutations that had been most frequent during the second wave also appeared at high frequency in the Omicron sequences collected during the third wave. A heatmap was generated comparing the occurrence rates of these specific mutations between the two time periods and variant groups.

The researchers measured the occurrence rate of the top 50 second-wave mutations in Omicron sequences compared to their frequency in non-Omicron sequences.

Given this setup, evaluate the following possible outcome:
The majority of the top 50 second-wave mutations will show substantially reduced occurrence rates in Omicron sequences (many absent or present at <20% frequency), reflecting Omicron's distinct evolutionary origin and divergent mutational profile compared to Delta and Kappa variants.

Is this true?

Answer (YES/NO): NO